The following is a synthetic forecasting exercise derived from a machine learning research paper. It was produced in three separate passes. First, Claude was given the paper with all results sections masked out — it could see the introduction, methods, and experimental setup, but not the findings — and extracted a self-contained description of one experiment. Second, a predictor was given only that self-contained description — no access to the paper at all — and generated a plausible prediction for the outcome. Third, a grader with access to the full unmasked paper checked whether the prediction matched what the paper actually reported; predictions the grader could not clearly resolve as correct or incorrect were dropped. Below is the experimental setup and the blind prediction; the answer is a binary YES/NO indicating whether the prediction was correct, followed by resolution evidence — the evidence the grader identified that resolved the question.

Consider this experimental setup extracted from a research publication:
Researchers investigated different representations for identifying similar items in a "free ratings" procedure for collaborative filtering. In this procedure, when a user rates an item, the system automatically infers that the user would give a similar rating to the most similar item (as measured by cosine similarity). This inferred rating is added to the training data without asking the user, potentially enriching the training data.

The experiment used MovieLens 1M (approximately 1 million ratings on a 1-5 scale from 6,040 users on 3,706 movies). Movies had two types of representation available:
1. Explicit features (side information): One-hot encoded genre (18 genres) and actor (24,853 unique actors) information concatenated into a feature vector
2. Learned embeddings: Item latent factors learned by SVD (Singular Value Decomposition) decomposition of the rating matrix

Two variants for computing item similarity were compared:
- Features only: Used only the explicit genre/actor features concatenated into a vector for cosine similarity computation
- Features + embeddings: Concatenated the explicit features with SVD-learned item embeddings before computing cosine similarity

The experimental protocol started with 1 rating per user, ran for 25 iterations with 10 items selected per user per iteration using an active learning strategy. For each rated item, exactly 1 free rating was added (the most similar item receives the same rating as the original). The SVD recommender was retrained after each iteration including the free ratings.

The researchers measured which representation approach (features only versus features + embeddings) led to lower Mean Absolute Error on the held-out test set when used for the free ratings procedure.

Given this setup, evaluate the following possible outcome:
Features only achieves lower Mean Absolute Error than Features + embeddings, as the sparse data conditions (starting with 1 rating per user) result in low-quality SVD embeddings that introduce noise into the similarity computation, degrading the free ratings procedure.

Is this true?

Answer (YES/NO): NO